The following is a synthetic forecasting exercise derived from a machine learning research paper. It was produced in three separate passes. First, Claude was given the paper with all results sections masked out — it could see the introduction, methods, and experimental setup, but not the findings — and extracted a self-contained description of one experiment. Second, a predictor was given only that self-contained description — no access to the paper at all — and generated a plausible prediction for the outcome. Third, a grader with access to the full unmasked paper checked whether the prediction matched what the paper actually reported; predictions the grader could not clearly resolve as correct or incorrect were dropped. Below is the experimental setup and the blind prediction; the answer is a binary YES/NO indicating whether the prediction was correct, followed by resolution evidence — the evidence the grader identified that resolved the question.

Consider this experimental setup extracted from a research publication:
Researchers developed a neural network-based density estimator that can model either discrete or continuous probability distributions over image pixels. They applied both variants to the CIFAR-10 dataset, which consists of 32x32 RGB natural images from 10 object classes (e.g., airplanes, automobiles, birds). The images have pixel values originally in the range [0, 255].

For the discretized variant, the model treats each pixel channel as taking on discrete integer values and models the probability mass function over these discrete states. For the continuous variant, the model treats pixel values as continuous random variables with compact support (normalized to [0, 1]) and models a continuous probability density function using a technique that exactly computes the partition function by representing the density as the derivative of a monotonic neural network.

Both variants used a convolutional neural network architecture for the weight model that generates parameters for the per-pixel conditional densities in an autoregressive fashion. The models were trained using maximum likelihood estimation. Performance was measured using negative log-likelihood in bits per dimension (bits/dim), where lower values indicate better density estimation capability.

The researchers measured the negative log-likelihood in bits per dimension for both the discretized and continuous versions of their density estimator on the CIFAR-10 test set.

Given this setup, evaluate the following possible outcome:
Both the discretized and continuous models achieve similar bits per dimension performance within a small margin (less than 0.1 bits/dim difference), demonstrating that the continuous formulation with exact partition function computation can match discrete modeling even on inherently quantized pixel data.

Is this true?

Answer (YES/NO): YES